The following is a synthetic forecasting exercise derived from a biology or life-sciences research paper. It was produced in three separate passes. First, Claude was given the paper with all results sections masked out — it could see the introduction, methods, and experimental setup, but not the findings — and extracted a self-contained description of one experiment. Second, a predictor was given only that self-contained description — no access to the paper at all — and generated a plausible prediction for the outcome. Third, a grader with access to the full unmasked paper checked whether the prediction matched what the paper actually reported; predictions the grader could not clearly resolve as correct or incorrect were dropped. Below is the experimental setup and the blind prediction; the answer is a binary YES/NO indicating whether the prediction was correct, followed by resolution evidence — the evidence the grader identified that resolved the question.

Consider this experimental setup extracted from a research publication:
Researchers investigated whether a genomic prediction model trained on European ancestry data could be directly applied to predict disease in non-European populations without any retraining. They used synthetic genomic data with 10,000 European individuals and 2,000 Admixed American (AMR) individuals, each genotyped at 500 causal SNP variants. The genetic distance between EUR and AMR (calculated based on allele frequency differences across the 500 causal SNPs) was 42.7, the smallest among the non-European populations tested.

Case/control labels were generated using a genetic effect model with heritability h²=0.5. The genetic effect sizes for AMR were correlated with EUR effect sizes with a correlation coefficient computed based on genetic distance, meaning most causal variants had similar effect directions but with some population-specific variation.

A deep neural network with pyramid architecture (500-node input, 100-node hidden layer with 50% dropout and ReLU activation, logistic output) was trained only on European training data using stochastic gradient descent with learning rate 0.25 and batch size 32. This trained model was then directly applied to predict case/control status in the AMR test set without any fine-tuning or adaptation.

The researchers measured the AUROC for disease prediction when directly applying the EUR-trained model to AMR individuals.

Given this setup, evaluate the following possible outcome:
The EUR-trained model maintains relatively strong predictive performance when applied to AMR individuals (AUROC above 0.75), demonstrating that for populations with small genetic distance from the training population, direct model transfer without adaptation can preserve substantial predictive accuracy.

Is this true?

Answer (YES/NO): NO